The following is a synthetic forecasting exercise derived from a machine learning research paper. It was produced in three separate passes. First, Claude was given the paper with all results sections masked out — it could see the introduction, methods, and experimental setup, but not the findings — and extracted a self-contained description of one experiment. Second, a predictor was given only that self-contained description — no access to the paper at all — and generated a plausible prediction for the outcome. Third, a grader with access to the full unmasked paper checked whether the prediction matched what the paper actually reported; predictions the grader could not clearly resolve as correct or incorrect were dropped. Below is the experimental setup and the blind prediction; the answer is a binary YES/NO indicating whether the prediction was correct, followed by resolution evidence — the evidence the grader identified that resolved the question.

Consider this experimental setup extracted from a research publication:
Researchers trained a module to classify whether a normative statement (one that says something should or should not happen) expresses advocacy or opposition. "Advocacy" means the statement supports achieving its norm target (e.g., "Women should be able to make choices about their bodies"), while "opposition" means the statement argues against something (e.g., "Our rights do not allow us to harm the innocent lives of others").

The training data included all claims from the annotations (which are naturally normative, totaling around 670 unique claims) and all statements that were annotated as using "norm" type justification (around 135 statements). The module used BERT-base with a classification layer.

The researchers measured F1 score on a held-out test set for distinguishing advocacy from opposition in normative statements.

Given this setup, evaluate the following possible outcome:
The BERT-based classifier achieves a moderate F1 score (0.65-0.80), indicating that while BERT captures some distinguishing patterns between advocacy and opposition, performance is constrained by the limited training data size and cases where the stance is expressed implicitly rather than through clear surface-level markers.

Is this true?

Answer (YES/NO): NO